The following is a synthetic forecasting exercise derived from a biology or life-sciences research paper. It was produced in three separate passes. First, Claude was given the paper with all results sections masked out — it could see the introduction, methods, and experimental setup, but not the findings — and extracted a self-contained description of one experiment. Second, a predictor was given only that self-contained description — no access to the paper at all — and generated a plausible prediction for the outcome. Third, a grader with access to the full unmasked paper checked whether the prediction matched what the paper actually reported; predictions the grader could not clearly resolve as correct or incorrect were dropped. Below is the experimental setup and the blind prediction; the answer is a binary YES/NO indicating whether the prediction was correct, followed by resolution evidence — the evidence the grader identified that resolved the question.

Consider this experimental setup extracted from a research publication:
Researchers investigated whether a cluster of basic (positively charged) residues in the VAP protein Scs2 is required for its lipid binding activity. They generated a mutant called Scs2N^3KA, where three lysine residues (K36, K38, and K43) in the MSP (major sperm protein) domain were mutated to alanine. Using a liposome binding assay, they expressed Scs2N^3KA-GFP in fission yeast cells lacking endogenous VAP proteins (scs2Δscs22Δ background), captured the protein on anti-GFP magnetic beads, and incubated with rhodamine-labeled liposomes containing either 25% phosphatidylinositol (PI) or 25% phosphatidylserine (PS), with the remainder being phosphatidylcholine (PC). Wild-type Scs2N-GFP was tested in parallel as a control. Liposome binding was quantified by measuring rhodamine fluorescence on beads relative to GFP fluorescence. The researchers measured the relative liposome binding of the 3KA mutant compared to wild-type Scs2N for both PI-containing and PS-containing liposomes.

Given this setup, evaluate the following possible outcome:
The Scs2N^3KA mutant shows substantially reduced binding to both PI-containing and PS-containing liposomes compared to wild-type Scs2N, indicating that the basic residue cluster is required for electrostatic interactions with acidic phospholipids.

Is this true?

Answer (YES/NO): YES